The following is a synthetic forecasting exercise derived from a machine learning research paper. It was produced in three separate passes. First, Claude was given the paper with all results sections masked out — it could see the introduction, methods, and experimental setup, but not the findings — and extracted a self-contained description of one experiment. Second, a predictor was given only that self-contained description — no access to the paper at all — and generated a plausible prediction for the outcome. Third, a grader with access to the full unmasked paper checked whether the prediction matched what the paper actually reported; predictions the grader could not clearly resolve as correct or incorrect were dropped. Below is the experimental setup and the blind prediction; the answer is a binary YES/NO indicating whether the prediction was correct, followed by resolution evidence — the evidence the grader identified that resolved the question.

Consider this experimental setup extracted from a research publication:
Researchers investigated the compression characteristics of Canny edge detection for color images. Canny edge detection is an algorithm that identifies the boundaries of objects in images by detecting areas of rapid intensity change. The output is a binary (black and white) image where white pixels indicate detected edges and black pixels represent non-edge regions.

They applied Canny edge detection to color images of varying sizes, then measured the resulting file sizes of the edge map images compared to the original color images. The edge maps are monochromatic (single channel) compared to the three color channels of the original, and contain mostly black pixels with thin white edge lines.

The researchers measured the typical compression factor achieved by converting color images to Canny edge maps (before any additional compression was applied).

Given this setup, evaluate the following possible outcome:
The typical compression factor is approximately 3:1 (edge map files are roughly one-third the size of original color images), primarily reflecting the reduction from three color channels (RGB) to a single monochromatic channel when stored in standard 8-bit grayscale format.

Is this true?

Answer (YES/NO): NO